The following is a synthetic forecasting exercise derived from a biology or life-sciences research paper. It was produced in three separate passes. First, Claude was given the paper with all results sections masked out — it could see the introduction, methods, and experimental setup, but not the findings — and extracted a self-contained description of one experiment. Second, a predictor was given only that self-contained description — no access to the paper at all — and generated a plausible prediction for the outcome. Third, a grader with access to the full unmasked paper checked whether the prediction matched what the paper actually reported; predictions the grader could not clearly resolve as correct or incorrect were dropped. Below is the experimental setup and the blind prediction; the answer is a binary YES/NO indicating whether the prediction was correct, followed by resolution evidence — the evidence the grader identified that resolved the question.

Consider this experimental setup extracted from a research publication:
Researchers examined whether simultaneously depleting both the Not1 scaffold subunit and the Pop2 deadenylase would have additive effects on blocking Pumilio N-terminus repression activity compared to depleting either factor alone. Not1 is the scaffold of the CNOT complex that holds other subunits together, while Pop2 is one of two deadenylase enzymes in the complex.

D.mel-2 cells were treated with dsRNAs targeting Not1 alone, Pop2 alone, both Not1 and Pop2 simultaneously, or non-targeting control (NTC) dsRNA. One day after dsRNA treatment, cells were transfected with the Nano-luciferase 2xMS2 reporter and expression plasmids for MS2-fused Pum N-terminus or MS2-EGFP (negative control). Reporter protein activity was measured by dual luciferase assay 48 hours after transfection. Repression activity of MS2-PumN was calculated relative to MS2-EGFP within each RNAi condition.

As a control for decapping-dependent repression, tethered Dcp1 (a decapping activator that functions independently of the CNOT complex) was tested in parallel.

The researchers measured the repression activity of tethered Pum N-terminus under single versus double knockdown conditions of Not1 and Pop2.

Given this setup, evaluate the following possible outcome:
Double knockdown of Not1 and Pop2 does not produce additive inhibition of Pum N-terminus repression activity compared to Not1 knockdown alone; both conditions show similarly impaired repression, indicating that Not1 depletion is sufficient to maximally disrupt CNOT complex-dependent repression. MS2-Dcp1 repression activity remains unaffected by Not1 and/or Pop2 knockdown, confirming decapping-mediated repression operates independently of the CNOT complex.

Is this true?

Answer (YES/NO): NO